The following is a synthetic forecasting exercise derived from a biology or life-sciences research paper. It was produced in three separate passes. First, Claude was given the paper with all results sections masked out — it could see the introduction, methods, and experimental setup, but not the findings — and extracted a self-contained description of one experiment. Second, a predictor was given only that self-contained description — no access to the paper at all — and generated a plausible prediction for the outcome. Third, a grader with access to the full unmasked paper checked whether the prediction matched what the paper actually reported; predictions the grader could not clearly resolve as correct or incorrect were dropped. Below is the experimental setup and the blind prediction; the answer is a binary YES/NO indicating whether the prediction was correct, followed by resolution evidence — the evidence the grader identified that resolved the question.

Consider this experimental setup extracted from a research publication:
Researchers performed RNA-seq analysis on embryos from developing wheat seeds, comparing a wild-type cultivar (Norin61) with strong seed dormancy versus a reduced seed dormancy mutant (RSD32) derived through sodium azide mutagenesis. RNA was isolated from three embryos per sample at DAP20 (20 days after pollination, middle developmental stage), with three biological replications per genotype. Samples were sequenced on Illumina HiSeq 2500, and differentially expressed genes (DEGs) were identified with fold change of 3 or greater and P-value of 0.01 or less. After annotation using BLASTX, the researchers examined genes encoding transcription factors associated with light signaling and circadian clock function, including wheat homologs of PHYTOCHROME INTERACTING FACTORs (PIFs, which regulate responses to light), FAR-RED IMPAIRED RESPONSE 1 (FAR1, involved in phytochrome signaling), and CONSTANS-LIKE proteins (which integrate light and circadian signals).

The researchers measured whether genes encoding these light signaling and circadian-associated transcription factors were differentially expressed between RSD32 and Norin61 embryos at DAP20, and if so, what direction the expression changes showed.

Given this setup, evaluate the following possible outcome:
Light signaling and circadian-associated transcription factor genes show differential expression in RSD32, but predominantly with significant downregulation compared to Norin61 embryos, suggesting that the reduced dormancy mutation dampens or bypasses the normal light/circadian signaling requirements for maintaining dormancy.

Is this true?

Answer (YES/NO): NO